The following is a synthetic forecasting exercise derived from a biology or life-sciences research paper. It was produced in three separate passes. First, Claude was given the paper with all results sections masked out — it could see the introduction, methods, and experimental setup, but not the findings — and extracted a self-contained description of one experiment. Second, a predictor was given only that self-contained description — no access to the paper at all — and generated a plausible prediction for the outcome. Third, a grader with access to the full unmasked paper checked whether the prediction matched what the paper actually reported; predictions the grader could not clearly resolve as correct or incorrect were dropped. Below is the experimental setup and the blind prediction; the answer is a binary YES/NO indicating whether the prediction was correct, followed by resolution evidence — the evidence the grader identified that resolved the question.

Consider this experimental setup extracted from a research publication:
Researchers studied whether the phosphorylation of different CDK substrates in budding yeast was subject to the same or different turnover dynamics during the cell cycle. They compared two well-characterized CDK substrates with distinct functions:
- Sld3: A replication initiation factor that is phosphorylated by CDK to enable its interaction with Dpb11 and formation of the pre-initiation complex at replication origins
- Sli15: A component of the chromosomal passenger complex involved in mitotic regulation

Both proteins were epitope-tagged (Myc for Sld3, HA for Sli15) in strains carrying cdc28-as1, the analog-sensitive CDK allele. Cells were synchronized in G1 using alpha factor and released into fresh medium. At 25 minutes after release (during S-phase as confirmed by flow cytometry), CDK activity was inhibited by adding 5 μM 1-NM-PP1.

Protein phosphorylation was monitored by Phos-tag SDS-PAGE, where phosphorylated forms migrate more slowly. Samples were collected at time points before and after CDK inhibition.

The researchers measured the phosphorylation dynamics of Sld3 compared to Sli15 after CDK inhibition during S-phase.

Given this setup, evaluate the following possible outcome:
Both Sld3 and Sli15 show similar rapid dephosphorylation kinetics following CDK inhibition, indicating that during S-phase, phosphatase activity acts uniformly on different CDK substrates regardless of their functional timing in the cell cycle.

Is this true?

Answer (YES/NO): NO